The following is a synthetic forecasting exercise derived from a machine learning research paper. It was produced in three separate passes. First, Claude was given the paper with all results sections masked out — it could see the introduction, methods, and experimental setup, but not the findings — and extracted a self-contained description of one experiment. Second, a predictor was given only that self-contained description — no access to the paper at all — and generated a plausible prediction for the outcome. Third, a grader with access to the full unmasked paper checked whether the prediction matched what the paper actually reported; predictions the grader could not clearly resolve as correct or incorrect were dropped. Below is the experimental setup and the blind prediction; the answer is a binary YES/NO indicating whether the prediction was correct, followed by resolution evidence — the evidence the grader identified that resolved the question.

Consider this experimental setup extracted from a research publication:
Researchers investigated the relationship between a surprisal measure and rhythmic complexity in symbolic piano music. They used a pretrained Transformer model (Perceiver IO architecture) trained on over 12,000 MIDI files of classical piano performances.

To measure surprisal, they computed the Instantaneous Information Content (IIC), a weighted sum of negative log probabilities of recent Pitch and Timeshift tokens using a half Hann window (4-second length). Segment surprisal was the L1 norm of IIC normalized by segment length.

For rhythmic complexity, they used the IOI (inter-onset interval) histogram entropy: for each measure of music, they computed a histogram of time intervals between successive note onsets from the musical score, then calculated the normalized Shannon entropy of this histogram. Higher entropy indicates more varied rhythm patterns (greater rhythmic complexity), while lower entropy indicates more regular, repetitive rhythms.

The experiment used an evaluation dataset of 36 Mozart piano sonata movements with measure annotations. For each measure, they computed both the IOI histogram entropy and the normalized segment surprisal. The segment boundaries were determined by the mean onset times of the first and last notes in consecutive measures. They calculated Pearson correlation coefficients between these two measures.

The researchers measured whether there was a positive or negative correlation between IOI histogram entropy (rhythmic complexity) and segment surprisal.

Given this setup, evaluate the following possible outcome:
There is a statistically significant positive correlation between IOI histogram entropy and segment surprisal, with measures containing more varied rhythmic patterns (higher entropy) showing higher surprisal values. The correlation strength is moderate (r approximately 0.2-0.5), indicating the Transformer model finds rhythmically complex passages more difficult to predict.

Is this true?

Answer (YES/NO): NO